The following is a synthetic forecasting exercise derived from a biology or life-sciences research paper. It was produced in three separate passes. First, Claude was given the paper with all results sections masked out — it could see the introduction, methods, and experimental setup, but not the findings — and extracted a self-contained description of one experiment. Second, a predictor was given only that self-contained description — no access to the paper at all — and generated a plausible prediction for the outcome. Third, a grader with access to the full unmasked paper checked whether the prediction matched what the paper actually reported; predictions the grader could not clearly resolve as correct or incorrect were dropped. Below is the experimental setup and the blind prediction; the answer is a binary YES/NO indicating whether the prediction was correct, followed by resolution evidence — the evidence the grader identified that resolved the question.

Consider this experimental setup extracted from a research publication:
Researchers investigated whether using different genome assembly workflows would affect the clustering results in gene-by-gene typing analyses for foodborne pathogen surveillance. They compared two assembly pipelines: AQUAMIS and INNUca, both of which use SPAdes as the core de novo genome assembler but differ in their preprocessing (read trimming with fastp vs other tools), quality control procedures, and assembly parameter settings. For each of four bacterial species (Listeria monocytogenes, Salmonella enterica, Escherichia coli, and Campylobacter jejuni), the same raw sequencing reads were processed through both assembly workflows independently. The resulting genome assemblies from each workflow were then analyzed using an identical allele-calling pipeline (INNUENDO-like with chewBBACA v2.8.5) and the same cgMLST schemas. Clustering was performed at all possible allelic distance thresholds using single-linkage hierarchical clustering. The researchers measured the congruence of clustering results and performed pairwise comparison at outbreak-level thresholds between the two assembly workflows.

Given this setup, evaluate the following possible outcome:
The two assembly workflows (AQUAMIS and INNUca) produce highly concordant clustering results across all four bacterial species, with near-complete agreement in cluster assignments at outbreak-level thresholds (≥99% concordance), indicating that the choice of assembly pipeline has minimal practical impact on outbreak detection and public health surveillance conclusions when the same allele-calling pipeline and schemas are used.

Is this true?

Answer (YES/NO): NO